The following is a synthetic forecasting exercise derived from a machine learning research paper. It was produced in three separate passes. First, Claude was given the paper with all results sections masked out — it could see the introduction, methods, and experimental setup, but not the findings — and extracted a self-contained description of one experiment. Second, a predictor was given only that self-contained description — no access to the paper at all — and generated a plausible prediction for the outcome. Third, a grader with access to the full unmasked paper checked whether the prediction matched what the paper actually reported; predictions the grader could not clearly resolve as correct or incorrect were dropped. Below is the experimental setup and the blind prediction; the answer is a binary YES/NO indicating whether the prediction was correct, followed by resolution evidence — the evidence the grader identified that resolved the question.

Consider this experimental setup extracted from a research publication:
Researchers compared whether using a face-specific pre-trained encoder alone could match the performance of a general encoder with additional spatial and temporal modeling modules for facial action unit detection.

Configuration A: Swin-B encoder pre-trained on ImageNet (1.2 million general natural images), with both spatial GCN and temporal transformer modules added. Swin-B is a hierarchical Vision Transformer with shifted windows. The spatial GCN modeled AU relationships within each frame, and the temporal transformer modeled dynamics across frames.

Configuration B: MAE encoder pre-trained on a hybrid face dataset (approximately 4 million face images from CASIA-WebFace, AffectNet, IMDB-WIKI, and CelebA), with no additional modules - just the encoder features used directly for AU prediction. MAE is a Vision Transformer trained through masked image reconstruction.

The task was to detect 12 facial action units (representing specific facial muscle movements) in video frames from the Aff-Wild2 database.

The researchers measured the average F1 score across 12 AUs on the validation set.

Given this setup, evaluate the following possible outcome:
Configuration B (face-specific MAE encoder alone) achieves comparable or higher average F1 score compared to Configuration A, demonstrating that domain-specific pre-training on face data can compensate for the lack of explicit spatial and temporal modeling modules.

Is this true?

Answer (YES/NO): YES